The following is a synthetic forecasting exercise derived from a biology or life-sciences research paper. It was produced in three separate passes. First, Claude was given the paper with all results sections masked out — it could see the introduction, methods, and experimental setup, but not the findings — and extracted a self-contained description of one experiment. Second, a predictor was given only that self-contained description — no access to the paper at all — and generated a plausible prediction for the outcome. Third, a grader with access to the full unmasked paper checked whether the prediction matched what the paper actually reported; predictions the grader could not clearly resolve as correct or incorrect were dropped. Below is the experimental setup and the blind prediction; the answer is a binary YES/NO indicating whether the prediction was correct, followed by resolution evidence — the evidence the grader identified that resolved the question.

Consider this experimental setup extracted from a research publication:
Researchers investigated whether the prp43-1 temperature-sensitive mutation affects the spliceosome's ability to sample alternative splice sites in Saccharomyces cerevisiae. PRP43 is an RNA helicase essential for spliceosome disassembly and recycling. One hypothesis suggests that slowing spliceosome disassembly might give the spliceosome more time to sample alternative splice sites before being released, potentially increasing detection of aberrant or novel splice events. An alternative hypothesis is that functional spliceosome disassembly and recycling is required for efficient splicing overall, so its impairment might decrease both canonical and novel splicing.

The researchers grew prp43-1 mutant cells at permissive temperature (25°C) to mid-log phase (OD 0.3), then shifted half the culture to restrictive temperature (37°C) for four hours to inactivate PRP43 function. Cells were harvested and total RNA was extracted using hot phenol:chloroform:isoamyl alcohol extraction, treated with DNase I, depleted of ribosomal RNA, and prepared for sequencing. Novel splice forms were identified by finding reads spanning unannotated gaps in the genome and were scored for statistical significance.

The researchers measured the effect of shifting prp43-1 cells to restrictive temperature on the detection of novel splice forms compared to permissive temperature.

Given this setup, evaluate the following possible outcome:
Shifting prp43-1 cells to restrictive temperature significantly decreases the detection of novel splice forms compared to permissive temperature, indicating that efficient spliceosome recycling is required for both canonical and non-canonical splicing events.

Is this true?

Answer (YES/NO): YES